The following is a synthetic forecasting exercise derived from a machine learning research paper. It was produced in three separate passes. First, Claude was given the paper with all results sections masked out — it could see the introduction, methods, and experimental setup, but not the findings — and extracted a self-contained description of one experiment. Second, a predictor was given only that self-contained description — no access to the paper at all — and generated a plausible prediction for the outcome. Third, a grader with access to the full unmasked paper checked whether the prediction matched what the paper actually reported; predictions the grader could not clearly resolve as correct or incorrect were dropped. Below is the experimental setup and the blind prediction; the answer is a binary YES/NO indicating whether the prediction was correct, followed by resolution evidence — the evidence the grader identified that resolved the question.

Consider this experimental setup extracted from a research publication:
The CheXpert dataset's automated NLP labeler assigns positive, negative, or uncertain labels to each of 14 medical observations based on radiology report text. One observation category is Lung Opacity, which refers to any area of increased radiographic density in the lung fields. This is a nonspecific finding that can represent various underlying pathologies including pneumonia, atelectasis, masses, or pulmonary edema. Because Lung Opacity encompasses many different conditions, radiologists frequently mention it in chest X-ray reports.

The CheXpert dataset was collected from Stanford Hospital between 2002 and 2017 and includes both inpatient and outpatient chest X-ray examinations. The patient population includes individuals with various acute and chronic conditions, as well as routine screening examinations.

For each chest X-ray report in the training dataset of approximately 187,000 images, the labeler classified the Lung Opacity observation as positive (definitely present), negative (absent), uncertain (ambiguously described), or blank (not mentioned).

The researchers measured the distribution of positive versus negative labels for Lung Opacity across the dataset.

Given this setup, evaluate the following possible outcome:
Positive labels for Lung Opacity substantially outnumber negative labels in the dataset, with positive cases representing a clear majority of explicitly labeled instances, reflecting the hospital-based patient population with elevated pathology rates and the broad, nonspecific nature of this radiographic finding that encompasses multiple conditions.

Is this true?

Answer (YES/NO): NO